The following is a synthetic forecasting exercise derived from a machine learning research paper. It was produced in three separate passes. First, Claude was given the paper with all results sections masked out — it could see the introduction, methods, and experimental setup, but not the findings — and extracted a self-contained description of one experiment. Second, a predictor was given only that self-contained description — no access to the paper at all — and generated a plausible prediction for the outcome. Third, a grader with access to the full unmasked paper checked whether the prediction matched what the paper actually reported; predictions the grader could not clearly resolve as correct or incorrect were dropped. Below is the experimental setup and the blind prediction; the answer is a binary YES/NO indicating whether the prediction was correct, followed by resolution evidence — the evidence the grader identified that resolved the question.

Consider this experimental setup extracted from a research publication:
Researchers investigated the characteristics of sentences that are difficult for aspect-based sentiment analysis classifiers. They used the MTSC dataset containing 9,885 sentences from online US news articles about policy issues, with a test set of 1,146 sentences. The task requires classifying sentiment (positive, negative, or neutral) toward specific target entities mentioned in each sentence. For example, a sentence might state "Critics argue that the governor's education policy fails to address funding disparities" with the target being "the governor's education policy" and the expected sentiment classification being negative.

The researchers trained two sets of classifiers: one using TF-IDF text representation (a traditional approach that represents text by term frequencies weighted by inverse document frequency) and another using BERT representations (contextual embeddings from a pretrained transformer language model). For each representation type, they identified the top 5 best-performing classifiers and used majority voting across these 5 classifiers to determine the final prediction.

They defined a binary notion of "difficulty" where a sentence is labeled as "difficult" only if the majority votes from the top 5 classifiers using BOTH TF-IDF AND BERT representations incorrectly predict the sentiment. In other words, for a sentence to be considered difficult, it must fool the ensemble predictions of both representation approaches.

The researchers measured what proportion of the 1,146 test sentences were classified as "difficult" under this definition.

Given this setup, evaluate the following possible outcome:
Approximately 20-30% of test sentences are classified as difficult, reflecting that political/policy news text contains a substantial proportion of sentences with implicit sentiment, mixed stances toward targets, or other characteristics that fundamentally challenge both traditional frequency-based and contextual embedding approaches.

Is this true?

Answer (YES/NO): NO